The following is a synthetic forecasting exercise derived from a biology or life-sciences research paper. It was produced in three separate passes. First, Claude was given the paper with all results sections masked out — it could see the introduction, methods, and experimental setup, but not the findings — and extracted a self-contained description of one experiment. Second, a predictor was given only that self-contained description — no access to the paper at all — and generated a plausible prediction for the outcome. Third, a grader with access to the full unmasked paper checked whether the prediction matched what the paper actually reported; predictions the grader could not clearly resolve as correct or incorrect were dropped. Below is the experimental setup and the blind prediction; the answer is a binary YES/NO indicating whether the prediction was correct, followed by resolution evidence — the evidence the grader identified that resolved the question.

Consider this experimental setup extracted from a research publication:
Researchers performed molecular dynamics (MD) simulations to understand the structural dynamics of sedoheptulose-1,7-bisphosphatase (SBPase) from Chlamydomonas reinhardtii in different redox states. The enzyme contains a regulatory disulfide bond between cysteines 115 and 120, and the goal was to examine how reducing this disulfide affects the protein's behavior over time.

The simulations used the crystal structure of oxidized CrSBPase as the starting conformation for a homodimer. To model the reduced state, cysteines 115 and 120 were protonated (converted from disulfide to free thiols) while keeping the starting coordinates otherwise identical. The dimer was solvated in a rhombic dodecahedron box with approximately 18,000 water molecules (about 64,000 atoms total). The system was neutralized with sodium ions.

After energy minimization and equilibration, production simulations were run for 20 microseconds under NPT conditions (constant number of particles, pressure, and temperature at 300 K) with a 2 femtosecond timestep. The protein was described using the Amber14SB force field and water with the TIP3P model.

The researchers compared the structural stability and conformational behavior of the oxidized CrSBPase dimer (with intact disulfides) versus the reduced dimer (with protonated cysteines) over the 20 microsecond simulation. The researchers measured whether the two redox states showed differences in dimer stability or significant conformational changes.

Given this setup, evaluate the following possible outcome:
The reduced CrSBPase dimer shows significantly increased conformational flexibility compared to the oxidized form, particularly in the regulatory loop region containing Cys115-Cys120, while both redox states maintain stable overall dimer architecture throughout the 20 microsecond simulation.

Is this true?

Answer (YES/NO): YES